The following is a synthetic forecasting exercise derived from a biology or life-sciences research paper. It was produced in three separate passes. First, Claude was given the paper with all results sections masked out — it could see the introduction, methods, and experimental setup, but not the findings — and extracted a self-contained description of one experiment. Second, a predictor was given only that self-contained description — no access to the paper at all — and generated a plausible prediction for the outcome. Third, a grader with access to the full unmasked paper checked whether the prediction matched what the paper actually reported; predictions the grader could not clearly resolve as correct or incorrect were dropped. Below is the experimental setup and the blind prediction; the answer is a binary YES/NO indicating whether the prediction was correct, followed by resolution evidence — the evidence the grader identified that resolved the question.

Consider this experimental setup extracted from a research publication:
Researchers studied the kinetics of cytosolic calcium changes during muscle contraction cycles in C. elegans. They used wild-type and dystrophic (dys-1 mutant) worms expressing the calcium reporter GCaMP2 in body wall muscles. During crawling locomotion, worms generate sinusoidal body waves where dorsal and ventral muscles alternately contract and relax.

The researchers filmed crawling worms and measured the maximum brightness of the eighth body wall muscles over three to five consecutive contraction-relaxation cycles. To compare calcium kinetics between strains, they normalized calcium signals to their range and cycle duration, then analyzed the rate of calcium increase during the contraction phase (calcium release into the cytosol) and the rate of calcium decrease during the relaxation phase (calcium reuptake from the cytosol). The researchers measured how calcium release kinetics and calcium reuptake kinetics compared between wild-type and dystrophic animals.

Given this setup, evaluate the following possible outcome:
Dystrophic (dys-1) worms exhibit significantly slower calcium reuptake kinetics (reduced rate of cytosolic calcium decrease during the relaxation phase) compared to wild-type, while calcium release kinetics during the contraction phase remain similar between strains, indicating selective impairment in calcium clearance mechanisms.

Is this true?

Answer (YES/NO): NO